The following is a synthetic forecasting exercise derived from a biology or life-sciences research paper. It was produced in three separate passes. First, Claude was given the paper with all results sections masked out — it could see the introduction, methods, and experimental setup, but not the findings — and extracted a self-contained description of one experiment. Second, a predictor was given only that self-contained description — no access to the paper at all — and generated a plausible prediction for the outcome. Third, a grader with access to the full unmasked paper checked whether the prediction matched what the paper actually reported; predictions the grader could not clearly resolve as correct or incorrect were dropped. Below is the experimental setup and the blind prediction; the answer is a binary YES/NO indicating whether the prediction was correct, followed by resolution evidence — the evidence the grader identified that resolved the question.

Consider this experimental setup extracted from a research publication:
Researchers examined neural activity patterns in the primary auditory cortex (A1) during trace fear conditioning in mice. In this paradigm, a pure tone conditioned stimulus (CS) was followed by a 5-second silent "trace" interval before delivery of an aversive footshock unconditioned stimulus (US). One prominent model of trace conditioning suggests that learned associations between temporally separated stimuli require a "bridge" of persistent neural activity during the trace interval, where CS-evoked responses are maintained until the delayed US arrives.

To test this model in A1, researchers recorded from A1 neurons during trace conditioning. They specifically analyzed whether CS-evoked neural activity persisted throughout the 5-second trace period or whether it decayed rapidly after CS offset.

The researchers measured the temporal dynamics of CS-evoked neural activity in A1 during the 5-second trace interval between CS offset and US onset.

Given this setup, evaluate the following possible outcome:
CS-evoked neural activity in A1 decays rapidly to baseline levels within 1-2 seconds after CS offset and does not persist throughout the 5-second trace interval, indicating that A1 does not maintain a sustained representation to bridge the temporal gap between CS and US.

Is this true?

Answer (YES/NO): YES